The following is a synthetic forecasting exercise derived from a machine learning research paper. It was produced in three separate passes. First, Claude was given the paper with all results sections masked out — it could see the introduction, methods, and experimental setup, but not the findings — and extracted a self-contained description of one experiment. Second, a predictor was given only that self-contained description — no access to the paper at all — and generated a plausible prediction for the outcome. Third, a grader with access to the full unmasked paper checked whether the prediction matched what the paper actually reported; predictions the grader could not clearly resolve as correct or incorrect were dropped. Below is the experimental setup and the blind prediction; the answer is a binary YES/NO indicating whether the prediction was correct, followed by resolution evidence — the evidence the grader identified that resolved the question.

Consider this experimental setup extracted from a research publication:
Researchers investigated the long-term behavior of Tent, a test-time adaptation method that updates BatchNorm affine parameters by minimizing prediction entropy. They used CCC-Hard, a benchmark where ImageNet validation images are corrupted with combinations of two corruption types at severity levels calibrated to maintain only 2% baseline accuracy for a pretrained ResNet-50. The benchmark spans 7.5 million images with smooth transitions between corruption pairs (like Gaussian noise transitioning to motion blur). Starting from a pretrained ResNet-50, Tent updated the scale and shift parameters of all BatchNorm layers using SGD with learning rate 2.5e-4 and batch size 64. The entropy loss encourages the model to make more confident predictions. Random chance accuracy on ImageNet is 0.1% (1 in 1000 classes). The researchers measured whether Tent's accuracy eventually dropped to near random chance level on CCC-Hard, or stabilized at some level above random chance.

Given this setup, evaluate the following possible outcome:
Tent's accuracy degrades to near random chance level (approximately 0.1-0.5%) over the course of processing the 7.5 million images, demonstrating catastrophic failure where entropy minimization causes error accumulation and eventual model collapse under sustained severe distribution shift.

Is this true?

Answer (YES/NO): YES